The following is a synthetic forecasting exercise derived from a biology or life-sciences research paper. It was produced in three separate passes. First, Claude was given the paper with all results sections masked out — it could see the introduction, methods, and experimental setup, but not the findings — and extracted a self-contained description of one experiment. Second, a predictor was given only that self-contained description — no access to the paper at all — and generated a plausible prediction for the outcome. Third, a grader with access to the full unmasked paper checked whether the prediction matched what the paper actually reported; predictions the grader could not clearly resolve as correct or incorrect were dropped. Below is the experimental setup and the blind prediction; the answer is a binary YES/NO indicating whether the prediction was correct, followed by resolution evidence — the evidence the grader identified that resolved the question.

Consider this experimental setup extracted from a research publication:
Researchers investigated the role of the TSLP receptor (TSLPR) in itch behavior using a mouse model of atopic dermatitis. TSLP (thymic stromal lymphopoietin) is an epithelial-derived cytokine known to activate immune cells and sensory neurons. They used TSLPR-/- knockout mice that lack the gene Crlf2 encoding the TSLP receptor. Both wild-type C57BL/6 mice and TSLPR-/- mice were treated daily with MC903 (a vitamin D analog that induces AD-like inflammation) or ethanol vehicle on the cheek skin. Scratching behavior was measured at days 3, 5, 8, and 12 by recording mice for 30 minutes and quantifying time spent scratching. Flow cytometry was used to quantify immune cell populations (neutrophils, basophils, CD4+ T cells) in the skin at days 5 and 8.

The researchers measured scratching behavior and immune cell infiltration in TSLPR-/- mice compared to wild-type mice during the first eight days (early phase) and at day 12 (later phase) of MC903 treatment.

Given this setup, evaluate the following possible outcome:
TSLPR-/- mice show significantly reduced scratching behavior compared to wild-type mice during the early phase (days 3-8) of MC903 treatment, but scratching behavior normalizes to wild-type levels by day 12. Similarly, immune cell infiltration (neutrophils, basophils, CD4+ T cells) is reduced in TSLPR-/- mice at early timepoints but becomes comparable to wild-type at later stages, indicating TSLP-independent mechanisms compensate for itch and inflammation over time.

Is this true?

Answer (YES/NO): NO